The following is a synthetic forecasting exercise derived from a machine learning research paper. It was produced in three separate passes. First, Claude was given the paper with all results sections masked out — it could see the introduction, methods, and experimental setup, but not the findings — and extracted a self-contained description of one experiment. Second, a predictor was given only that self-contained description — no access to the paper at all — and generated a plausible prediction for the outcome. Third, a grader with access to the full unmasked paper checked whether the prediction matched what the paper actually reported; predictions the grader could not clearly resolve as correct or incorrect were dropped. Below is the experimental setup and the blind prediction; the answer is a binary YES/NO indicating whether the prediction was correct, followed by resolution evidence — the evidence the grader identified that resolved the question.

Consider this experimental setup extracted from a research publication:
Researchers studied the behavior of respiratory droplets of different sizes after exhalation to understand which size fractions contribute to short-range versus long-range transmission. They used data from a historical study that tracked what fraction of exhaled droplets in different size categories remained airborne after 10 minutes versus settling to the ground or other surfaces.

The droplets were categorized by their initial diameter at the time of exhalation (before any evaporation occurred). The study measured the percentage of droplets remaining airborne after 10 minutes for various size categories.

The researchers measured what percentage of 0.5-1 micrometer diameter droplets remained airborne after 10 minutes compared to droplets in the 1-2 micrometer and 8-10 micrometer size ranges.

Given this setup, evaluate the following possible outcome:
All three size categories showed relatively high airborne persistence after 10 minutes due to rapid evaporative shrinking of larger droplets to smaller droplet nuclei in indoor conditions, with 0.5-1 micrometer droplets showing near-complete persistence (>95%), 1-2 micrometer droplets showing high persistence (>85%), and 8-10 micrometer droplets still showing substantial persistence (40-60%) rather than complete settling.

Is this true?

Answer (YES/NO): NO